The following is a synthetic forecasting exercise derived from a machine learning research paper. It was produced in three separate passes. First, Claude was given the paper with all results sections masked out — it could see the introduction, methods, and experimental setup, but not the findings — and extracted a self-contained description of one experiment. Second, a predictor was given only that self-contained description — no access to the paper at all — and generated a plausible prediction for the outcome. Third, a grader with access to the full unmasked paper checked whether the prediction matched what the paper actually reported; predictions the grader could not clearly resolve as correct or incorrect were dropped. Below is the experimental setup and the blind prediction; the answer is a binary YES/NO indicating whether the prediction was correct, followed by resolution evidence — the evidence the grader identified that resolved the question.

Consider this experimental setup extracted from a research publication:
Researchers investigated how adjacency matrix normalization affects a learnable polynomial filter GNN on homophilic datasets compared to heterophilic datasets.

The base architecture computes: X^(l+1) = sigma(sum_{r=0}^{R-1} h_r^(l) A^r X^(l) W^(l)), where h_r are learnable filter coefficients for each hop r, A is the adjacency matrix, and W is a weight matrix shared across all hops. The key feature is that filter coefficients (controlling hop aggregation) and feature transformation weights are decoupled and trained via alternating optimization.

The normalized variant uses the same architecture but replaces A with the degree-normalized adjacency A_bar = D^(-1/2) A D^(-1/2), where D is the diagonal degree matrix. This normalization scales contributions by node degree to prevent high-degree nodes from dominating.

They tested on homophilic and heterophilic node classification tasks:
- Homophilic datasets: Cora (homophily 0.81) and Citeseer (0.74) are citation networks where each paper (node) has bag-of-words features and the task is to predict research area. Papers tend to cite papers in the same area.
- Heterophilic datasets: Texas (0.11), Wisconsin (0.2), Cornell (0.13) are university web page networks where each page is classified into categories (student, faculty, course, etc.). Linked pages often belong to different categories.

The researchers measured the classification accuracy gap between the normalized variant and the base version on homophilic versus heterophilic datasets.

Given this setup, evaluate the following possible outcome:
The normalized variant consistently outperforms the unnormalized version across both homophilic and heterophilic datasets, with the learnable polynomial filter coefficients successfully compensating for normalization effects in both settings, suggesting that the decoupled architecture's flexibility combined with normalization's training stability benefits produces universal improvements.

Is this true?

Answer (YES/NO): NO